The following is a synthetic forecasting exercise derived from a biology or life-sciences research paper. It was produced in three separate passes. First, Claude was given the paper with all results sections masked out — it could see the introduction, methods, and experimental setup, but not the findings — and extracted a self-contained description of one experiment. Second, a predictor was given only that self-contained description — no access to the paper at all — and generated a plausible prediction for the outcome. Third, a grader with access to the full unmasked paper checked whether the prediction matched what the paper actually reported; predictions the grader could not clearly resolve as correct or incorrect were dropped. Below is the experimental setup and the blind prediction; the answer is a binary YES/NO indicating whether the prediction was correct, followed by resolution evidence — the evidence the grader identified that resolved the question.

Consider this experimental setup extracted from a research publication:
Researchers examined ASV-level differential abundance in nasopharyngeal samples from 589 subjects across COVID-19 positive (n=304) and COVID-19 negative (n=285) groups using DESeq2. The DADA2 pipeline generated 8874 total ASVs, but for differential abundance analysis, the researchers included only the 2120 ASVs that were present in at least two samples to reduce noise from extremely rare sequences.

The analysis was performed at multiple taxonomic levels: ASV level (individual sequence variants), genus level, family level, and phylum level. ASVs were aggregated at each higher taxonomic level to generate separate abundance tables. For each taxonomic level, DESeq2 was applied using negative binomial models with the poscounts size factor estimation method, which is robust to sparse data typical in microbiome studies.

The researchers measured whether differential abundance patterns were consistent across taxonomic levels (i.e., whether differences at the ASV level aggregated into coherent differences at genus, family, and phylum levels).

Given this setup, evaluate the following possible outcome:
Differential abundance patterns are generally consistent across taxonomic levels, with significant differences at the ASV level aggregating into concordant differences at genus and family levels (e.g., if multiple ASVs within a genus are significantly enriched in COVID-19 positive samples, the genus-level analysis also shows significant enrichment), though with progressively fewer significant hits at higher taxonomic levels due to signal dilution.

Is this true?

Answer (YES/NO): YES